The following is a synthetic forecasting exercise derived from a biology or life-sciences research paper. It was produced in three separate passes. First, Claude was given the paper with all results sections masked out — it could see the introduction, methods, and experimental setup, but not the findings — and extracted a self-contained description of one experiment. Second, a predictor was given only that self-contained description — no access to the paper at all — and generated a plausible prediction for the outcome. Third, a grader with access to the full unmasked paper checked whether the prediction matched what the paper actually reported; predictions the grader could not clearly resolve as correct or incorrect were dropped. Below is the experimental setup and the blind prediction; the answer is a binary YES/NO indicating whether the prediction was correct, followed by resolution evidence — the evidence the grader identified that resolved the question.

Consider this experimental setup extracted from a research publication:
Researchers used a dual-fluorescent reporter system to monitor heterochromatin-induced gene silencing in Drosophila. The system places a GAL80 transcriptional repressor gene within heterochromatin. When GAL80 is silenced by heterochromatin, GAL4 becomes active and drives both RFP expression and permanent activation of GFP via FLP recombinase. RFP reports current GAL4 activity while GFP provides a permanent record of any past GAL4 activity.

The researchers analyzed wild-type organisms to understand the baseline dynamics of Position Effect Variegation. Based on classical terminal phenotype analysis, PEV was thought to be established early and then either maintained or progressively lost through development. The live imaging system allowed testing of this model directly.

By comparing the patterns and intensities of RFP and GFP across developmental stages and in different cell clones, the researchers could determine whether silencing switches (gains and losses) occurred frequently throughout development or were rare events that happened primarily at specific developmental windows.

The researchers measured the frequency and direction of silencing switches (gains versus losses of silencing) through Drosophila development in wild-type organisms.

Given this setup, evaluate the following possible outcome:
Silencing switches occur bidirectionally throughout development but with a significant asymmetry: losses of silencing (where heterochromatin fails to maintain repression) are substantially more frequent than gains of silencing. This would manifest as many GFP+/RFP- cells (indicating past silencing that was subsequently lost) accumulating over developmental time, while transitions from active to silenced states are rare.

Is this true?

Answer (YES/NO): NO